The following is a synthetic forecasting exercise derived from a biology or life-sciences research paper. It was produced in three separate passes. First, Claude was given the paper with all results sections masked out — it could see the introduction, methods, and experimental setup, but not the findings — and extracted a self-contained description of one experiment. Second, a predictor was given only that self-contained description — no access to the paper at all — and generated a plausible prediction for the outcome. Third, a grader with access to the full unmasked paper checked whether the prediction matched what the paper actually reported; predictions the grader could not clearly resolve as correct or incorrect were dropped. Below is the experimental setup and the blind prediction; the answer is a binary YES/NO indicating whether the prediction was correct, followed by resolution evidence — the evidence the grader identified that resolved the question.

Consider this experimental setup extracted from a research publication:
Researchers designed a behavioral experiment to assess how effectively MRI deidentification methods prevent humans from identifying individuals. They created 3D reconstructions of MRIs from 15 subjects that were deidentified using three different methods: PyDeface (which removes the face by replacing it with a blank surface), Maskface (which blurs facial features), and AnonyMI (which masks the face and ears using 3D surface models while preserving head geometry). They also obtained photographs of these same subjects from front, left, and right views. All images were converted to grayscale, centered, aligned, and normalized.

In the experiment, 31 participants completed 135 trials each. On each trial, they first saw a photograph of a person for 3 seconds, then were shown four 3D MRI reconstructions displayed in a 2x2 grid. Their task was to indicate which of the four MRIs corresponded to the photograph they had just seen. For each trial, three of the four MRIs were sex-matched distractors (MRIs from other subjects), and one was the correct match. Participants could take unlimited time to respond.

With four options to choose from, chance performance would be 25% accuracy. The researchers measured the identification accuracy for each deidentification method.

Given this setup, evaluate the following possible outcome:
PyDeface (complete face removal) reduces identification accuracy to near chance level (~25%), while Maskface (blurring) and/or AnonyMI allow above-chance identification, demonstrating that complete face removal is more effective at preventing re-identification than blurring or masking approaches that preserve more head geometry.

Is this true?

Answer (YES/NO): NO